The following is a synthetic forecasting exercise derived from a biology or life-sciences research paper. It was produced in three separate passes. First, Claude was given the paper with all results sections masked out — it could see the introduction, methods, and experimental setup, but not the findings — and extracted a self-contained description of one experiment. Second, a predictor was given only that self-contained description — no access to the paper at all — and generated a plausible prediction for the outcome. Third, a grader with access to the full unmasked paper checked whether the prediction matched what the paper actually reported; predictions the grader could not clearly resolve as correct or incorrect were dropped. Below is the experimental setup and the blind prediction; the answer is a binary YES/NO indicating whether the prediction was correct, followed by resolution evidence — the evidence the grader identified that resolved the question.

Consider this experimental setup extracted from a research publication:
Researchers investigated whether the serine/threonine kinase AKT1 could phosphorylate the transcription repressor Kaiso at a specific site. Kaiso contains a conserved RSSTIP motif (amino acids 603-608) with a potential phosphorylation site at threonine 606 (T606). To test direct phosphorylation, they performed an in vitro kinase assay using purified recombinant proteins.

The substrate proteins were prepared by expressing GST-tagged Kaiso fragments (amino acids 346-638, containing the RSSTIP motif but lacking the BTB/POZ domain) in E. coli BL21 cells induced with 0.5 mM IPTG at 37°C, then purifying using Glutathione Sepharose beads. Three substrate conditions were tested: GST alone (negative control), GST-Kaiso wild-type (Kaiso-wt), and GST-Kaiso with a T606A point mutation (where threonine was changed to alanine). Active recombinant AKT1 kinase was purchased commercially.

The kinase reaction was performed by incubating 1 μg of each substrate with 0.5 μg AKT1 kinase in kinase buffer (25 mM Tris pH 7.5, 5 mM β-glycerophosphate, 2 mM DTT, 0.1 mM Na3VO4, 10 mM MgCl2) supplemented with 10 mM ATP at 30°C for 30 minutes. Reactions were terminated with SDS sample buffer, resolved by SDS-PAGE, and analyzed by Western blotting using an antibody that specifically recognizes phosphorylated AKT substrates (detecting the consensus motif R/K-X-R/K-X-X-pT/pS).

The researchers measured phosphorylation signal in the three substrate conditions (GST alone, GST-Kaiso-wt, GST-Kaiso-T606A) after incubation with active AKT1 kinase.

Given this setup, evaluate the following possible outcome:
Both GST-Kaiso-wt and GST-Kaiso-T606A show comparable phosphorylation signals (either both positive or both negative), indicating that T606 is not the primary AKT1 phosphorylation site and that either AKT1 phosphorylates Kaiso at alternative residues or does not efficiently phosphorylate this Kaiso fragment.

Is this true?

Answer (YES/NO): NO